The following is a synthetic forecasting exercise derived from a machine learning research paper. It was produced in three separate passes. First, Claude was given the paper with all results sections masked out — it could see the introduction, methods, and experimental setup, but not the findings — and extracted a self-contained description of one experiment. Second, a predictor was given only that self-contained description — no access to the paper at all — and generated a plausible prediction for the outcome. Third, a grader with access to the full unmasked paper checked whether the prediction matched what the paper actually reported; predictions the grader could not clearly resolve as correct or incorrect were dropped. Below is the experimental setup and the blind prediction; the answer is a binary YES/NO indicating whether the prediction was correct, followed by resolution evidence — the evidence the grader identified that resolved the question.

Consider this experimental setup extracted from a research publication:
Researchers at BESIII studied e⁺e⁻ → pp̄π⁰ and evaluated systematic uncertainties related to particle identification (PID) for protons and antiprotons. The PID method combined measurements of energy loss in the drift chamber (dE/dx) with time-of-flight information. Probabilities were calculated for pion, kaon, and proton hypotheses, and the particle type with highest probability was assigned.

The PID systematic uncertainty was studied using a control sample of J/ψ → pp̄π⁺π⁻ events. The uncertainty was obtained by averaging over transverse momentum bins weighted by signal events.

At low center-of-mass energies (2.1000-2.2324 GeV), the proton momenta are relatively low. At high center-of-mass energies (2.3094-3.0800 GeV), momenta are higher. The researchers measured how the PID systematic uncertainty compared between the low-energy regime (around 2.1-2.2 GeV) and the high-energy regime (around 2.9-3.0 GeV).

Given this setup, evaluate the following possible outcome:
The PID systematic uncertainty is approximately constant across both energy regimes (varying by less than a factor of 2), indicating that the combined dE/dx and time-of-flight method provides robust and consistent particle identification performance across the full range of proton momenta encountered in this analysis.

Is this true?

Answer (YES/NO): NO